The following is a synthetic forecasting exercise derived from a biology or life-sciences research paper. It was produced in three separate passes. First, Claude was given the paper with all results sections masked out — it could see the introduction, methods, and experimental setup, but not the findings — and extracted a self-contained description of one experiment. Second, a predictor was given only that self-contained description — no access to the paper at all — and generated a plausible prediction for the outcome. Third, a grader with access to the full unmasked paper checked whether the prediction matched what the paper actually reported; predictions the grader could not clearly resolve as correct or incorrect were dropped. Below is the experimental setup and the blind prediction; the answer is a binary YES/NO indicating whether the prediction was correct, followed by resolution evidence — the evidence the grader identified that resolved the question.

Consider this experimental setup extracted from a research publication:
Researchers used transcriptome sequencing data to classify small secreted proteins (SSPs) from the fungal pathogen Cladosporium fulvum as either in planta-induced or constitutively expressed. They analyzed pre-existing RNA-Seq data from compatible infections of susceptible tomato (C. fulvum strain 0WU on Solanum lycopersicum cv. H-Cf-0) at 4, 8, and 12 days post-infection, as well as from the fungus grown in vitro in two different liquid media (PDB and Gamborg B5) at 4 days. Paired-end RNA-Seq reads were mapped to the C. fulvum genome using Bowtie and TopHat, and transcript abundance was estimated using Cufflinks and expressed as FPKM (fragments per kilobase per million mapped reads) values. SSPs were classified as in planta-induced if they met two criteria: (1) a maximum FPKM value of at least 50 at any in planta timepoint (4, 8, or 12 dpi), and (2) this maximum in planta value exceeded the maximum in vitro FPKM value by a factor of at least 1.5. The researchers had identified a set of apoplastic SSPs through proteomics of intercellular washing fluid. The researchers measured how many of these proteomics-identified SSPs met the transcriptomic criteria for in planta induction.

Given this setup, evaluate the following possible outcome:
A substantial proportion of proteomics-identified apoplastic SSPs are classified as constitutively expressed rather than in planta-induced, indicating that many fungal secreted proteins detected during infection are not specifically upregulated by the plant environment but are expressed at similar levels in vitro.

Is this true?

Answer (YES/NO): NO